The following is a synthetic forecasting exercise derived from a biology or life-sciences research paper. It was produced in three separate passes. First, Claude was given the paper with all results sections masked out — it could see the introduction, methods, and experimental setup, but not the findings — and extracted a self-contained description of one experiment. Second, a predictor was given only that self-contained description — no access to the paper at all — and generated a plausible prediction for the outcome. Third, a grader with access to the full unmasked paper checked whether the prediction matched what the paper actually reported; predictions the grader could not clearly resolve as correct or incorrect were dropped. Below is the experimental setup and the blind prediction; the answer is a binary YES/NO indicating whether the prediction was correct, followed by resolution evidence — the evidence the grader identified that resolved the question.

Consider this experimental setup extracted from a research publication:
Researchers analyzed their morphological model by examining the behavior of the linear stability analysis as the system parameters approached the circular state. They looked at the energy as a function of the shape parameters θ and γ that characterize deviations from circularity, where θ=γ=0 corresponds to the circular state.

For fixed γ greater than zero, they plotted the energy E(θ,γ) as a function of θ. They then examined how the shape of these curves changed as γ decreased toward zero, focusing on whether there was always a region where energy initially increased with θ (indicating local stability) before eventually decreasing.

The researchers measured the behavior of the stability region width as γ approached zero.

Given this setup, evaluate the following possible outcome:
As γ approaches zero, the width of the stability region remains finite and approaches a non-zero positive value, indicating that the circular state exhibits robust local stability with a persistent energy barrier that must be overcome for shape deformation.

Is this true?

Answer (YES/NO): NO